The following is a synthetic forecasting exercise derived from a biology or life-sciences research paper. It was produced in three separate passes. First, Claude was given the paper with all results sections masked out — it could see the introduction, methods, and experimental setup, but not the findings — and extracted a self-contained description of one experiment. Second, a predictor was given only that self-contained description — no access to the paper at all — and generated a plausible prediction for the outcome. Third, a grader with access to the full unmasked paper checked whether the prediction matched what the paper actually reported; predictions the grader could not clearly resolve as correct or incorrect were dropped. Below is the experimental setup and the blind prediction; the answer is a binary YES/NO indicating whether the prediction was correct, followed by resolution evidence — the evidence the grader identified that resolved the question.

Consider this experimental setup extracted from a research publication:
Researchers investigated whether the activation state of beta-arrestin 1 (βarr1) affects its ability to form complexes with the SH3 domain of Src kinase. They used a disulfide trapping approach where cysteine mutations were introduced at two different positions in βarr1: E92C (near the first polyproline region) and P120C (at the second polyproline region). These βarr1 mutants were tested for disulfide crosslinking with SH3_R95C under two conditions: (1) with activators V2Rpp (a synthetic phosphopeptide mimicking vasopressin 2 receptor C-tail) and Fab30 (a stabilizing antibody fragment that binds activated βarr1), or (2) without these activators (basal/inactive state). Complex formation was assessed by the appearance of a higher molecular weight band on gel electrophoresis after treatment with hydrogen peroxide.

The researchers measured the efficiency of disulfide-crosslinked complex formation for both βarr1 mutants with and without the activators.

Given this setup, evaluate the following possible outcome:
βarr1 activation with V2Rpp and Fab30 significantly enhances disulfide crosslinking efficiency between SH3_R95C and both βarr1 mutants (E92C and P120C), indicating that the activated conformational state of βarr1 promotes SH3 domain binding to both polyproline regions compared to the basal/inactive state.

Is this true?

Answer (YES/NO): NO